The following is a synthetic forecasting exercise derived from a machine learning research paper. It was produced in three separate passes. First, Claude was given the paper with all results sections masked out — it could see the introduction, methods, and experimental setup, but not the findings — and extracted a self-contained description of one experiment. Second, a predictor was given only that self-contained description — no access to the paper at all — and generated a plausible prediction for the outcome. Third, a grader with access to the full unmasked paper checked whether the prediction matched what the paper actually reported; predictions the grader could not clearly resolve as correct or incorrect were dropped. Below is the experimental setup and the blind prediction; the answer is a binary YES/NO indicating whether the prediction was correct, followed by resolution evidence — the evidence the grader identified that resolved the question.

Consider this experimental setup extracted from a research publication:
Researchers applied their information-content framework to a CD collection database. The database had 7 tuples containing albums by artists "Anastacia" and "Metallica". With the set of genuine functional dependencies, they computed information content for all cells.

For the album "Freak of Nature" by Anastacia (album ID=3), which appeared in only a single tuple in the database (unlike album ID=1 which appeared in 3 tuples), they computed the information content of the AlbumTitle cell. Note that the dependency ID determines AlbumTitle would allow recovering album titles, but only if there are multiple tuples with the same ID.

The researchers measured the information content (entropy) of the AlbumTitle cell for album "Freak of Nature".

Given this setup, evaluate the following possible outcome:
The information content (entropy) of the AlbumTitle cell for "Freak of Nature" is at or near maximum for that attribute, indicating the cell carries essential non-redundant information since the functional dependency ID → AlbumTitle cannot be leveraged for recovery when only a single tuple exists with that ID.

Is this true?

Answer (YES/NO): YES